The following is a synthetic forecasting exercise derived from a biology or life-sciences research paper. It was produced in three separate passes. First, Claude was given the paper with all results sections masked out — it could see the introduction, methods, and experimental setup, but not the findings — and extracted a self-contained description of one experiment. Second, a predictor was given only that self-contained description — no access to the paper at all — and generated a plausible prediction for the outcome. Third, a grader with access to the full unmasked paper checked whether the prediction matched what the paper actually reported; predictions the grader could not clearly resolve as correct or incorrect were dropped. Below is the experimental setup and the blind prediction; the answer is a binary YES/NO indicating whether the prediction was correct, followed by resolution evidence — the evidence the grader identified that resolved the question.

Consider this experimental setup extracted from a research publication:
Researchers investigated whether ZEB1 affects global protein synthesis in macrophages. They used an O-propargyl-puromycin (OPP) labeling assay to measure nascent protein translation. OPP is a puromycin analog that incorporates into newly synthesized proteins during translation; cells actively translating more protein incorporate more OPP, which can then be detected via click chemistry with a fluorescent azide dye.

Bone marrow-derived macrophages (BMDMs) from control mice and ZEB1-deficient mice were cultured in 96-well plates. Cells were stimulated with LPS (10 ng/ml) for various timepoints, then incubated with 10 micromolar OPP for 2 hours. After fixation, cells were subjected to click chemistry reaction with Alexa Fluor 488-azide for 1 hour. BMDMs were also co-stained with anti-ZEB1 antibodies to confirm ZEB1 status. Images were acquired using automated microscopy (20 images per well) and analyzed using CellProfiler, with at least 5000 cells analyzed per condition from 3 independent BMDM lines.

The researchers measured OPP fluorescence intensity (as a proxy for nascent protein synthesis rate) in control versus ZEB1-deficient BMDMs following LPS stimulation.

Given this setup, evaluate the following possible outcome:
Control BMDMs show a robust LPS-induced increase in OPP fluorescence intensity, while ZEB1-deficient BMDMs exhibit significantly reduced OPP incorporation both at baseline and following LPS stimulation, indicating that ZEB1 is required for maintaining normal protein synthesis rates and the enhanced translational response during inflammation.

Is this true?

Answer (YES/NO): NO